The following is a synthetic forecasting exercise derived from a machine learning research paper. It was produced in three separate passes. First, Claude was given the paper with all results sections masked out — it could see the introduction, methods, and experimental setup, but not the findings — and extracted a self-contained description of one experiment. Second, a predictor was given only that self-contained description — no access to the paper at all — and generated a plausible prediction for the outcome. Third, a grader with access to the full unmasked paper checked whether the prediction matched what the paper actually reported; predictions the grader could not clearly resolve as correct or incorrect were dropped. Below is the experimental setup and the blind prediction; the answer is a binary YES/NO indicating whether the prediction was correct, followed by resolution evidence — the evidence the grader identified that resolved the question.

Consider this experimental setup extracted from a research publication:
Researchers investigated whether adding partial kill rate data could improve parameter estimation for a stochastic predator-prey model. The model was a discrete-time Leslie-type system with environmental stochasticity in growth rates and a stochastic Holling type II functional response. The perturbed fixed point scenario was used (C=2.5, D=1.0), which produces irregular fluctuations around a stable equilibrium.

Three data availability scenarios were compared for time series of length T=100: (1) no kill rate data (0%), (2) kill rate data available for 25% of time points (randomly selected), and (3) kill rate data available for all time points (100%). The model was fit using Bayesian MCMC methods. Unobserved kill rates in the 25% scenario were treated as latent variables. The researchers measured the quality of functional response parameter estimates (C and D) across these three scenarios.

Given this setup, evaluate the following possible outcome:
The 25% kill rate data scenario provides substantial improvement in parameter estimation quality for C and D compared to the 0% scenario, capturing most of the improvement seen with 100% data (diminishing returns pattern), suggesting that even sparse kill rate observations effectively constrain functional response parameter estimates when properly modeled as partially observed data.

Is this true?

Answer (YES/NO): YES